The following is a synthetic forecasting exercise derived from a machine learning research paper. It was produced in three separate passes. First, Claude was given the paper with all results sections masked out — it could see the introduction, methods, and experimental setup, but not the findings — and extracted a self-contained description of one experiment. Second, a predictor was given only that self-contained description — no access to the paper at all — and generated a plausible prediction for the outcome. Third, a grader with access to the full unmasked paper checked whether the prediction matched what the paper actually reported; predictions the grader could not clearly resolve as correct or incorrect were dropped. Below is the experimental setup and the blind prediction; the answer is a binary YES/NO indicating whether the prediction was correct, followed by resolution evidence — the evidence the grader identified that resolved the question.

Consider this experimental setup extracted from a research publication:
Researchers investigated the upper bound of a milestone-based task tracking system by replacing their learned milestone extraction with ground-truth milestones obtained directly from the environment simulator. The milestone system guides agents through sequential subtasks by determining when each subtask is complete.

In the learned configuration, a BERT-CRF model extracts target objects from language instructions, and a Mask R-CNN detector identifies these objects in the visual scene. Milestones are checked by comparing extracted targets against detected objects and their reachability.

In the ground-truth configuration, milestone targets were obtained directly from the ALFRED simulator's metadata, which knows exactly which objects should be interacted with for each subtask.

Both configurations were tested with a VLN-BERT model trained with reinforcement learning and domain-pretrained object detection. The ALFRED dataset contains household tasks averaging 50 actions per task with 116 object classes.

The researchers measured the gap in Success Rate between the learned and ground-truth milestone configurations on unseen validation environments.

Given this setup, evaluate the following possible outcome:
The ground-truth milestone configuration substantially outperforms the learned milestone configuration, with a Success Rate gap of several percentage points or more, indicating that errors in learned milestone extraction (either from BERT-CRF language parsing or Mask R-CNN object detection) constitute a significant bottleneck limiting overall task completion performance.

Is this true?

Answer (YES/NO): NO